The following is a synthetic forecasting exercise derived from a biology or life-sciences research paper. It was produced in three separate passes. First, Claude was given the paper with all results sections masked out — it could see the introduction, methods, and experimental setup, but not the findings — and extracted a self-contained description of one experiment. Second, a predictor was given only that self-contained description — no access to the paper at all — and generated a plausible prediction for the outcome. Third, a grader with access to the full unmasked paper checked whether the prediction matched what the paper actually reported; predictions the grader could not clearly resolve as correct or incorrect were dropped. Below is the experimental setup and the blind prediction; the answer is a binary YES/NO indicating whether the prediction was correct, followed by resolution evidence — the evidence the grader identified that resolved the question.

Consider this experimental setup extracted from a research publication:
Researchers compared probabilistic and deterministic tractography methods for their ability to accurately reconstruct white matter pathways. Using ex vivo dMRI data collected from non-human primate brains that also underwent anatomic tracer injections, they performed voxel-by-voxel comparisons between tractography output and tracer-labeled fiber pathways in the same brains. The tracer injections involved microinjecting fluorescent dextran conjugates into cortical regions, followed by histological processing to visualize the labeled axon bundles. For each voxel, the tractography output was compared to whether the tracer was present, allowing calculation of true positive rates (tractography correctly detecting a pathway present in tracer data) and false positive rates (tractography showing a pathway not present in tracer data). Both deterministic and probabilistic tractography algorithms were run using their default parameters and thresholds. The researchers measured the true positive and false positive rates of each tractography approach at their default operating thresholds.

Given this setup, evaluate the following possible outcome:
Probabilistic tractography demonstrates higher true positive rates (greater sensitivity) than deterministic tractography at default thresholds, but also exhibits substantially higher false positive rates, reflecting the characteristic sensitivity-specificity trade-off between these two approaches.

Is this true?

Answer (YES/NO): YES